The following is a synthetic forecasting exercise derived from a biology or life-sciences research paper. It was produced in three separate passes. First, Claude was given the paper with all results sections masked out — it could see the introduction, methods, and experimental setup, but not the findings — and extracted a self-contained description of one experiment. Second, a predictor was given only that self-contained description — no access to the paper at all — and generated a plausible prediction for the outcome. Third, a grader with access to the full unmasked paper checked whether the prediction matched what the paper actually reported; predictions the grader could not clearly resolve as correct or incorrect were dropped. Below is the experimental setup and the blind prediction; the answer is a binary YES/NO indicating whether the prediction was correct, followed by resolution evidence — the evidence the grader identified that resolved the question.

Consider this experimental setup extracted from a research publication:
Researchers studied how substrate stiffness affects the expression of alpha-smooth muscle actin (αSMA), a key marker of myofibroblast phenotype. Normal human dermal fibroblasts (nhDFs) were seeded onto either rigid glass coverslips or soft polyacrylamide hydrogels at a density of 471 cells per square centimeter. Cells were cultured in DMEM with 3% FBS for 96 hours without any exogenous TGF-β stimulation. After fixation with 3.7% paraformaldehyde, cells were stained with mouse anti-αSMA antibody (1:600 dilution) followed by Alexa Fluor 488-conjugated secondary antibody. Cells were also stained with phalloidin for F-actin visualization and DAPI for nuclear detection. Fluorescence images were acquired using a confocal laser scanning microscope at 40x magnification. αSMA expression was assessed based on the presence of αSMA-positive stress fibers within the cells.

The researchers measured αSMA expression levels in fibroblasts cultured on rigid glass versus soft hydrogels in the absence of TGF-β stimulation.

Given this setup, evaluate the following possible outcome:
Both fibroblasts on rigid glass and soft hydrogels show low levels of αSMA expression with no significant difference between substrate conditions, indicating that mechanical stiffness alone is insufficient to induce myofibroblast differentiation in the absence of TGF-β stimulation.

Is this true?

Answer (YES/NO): YES